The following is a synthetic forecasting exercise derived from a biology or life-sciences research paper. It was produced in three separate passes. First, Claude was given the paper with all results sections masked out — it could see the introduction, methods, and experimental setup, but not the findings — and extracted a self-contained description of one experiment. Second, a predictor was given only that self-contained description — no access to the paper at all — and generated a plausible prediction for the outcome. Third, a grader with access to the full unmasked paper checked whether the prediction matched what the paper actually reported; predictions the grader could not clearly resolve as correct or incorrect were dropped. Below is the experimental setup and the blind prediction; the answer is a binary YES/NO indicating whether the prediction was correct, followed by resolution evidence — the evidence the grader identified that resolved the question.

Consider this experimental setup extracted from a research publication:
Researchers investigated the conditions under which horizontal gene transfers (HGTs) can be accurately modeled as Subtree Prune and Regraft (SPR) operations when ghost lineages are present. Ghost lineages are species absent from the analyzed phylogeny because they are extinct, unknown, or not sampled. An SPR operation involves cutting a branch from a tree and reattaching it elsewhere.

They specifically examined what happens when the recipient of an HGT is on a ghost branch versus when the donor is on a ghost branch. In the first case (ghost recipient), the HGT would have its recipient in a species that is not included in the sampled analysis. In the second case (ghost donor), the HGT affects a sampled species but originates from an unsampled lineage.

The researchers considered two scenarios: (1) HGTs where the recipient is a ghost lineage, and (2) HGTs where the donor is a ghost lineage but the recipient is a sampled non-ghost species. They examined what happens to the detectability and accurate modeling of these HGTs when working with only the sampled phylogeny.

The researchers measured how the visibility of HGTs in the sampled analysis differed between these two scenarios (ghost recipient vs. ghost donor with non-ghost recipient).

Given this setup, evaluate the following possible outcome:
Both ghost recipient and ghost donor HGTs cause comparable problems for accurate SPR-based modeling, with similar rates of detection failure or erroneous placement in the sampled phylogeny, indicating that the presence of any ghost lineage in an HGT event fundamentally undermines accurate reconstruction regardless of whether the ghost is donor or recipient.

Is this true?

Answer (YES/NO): NO